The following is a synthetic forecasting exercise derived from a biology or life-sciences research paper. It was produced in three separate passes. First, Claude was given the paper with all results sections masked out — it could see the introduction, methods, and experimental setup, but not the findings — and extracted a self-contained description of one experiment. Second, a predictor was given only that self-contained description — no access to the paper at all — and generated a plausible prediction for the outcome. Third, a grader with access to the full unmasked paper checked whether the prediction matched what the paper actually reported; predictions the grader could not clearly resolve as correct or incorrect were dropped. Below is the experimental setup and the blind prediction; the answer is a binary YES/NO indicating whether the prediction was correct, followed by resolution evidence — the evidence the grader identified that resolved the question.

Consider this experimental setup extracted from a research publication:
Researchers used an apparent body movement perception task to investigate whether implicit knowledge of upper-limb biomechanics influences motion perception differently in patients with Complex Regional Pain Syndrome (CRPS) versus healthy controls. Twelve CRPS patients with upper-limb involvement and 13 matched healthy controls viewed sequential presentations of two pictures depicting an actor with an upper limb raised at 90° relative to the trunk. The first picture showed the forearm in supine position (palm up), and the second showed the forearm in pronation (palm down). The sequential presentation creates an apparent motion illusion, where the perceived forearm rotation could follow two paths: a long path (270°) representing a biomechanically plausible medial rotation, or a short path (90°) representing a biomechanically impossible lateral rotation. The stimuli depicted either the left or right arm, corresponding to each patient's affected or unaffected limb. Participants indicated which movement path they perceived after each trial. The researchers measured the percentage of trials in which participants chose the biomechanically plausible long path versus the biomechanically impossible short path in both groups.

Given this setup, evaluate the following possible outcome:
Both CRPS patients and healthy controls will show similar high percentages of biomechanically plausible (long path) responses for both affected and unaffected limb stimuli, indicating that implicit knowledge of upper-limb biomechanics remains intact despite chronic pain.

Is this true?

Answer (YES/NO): NO